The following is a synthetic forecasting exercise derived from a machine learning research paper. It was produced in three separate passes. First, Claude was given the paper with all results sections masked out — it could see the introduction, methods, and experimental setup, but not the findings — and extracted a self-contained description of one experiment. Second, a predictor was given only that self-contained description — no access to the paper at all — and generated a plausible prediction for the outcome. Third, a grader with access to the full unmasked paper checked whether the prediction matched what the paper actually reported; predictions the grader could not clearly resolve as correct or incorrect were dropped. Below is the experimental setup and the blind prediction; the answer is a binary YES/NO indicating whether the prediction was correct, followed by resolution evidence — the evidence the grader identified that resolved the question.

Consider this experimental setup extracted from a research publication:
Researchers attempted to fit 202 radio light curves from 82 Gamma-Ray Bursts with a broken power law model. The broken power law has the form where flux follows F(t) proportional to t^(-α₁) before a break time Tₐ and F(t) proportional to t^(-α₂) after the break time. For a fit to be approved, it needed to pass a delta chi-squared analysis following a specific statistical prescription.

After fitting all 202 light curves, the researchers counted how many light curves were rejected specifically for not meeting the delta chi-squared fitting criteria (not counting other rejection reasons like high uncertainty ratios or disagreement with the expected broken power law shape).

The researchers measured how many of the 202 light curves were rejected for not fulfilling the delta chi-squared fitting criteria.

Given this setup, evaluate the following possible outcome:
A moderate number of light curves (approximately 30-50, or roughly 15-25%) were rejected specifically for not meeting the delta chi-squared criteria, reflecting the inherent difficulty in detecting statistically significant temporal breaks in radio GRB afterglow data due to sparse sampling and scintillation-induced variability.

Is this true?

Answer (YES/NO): NO